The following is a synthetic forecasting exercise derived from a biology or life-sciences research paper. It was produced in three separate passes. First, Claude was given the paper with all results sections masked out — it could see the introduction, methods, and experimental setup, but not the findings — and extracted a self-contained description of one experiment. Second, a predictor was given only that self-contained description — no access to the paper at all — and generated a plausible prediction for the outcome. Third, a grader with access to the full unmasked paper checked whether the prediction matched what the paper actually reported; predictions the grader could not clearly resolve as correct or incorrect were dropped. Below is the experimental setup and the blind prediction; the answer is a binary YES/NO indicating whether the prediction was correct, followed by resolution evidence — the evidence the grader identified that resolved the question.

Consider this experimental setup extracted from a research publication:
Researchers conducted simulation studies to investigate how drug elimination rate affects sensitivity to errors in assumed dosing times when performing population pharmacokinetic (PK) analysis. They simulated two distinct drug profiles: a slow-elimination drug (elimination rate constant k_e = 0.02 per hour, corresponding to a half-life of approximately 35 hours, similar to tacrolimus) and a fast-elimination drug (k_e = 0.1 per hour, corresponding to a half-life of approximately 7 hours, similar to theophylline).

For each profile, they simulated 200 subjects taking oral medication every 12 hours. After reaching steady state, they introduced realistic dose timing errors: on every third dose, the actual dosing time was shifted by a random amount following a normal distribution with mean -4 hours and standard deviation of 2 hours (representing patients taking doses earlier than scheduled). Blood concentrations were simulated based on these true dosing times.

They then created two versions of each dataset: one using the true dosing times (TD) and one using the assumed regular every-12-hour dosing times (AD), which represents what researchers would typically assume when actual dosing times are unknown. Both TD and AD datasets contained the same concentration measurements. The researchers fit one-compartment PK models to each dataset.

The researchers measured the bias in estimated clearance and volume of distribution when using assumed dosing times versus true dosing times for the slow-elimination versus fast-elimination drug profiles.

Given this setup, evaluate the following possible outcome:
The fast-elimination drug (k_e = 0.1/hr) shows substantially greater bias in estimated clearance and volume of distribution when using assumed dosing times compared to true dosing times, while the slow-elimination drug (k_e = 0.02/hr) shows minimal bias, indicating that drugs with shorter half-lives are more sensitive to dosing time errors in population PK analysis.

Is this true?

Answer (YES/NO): YES